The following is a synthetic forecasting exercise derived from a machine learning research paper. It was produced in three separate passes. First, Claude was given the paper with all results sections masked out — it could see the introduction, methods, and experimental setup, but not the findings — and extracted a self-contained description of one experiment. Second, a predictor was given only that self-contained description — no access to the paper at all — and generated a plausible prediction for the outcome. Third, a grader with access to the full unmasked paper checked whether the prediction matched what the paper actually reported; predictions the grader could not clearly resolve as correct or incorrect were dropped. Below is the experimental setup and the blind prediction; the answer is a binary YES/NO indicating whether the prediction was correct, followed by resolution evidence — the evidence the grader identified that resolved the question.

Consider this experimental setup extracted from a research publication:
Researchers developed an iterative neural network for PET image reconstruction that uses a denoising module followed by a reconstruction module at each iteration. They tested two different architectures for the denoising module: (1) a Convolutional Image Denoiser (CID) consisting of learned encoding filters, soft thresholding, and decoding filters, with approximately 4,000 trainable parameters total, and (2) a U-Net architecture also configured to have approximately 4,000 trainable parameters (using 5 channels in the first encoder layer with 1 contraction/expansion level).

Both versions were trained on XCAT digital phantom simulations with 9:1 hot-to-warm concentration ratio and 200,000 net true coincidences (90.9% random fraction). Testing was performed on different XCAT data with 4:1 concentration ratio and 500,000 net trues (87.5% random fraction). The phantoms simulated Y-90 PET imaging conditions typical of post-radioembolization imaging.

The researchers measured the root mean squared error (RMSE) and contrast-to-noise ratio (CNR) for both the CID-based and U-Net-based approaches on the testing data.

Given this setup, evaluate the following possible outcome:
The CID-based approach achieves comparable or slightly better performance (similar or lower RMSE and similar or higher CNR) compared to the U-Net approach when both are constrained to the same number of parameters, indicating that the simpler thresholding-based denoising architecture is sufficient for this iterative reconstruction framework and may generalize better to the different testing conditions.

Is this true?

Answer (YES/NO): YES